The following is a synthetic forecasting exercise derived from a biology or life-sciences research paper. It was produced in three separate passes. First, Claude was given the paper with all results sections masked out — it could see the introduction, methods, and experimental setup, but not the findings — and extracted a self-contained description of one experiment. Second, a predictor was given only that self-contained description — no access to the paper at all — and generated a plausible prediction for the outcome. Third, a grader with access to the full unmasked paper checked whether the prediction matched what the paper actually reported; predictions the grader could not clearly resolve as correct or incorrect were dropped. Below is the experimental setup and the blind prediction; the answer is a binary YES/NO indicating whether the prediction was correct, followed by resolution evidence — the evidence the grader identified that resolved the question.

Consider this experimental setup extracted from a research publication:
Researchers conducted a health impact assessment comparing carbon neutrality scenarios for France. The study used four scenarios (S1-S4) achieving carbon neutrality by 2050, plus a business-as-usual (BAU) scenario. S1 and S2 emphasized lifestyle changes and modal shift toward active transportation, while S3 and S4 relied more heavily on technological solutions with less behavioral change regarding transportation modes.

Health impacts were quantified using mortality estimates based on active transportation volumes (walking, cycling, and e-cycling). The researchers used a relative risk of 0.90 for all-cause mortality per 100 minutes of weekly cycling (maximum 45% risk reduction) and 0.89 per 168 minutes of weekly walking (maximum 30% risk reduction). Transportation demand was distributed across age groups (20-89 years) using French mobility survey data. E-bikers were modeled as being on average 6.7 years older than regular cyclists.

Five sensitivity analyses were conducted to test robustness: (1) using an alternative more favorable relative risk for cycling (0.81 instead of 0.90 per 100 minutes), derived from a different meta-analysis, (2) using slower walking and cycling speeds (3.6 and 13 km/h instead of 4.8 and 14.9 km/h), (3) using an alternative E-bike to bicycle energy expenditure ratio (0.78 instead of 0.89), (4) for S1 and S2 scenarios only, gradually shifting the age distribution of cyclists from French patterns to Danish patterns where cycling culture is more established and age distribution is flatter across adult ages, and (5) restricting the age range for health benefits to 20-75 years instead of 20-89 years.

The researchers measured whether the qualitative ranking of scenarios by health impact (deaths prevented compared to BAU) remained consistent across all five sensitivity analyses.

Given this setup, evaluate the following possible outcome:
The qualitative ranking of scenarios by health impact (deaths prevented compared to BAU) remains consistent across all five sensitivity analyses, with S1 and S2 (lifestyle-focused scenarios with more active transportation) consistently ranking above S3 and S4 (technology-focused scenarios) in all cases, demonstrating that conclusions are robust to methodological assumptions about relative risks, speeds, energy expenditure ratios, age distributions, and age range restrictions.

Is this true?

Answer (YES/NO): YES